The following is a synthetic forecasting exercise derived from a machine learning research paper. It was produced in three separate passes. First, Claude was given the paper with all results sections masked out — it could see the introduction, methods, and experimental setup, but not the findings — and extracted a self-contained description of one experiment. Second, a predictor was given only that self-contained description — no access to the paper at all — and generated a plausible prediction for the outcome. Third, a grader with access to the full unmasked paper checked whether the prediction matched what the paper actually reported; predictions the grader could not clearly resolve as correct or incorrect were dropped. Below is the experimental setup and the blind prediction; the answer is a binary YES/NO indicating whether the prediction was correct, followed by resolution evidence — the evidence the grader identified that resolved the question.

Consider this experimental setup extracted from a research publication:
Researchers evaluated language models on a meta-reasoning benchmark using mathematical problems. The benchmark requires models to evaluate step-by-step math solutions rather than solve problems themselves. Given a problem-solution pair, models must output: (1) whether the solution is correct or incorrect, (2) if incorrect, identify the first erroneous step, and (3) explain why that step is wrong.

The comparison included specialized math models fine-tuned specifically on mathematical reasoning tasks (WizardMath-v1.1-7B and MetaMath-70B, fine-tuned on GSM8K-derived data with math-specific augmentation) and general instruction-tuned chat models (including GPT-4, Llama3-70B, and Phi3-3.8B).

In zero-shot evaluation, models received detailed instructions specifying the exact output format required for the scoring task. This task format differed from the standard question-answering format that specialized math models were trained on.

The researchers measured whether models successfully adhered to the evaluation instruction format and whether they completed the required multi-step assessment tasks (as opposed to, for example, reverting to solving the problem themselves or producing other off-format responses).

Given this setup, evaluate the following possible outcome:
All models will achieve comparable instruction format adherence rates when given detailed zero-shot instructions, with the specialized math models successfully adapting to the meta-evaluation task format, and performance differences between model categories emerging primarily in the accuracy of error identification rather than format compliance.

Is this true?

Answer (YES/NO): NO